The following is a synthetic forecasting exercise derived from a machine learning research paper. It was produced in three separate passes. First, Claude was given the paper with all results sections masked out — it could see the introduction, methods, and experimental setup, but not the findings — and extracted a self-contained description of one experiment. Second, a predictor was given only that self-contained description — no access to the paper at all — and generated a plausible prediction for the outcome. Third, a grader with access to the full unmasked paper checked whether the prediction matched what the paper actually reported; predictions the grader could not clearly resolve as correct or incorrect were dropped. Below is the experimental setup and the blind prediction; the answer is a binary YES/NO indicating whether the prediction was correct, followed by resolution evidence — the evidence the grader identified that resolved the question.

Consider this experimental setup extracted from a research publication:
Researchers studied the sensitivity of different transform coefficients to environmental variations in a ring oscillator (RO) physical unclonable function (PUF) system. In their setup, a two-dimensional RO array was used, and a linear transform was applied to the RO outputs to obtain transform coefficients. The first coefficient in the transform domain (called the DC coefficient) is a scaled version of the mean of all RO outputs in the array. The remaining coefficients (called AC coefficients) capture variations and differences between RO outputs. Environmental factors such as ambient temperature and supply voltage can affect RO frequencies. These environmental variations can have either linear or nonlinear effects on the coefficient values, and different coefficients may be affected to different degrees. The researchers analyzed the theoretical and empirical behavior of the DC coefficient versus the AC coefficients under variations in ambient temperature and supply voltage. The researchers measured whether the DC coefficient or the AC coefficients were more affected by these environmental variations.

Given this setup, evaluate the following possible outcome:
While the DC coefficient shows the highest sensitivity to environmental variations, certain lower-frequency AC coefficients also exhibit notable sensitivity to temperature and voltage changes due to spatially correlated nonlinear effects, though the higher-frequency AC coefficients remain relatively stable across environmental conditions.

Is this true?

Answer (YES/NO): NO